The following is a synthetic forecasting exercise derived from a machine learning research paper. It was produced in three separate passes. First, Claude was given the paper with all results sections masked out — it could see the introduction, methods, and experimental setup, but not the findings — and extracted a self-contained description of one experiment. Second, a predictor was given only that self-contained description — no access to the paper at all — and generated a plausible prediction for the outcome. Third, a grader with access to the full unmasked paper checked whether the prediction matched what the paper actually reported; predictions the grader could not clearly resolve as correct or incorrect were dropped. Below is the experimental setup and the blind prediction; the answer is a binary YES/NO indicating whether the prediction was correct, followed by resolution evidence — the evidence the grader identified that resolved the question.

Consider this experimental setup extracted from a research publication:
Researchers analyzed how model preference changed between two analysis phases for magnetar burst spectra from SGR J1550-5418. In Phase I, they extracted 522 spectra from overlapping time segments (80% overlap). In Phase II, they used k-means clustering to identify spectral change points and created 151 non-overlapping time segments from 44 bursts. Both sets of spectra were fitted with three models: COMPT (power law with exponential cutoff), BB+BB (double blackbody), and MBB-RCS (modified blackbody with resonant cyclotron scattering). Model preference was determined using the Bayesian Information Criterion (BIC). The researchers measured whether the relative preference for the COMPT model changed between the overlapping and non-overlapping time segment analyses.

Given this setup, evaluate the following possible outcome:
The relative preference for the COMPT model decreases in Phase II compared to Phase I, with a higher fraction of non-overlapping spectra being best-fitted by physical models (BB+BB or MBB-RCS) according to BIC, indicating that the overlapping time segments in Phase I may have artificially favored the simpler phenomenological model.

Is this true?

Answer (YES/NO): NO